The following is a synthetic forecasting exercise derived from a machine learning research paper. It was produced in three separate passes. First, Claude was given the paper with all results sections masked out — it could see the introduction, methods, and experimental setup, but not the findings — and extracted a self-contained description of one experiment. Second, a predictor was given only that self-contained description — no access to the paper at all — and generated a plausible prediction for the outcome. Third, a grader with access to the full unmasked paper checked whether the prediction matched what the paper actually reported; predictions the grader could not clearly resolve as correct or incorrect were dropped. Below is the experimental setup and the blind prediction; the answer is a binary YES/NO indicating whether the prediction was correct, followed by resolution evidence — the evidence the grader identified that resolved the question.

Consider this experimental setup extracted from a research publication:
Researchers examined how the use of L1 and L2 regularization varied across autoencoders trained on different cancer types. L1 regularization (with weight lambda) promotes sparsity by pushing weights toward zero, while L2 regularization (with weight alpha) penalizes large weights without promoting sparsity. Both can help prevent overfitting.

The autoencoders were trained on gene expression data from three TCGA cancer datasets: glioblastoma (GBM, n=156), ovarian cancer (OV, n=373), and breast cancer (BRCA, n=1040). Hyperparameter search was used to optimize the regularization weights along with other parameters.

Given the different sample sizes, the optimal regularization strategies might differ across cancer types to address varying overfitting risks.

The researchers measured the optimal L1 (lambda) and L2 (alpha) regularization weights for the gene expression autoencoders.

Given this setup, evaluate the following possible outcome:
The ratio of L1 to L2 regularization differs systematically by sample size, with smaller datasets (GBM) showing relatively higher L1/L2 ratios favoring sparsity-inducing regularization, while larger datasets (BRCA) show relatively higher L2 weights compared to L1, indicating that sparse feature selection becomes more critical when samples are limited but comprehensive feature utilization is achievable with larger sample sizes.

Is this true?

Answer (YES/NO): NO